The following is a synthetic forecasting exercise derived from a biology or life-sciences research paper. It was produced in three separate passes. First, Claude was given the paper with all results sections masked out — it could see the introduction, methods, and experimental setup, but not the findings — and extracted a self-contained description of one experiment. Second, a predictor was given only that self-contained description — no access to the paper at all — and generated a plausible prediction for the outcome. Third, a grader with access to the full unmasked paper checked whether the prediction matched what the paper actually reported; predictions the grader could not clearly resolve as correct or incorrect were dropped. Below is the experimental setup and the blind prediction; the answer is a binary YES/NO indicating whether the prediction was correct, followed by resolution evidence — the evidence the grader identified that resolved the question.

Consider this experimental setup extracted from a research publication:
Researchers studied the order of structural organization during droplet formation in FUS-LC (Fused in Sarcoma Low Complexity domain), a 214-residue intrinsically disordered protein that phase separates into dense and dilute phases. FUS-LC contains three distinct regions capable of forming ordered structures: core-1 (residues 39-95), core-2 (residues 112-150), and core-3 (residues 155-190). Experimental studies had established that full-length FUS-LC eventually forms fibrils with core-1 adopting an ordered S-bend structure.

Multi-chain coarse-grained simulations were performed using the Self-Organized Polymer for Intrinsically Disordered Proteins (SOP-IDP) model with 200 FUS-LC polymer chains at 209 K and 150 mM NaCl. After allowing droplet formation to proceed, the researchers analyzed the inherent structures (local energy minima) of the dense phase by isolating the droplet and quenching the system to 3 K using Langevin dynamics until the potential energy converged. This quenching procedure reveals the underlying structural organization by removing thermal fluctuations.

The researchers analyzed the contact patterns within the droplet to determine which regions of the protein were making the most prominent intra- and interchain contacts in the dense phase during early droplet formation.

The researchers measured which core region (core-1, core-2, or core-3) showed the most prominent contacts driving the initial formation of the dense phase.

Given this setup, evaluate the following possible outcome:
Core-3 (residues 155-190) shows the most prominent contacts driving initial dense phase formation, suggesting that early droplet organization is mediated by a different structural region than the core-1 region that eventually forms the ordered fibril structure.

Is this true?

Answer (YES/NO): YES